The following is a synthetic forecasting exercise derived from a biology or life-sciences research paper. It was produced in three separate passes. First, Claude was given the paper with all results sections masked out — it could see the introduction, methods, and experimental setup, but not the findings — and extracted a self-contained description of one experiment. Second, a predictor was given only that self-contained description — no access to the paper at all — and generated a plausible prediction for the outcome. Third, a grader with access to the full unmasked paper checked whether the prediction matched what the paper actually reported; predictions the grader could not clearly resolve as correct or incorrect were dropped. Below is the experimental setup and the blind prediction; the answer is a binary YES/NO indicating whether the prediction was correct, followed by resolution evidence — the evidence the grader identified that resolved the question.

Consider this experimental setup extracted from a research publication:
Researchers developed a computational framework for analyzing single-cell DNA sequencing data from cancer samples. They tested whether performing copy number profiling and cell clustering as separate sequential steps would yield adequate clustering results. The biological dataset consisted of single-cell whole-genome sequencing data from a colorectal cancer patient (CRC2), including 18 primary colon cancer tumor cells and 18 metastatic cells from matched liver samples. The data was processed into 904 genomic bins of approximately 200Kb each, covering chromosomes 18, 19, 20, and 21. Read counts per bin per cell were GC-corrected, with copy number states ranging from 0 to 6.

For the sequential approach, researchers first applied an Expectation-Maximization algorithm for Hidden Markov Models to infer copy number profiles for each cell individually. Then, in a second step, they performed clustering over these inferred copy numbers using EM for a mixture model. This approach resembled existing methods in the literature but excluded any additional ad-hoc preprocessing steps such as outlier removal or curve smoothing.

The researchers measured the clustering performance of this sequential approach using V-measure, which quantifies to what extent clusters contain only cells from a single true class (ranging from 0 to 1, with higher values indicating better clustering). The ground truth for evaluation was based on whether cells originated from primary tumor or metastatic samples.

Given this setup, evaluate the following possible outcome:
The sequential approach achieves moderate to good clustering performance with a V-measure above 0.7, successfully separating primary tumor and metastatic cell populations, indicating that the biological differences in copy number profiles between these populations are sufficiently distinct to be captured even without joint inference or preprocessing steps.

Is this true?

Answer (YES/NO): NO